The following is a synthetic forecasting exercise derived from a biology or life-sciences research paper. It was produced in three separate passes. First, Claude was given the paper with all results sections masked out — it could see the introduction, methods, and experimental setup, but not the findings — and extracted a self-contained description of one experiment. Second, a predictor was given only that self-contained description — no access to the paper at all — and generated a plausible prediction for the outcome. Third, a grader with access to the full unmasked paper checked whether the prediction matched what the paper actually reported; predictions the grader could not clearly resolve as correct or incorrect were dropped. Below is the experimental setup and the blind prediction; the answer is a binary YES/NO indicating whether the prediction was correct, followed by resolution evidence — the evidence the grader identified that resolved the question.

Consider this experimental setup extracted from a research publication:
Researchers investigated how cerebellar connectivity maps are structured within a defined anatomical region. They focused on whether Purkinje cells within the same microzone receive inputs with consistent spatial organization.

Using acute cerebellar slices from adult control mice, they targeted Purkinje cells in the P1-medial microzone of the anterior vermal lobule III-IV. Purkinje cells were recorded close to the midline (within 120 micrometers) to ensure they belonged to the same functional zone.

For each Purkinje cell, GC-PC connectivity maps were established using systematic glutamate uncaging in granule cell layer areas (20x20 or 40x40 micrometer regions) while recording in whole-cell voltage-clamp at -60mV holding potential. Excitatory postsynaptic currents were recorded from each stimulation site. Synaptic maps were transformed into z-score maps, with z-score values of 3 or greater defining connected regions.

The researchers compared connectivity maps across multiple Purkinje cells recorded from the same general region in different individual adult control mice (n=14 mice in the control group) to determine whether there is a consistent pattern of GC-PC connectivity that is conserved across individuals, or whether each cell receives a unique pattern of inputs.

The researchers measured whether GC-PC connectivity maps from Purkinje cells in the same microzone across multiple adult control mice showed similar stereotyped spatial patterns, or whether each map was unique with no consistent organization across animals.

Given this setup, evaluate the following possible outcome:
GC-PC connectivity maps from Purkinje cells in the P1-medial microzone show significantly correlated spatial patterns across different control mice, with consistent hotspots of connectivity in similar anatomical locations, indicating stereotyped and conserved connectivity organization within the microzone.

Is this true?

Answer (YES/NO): YES